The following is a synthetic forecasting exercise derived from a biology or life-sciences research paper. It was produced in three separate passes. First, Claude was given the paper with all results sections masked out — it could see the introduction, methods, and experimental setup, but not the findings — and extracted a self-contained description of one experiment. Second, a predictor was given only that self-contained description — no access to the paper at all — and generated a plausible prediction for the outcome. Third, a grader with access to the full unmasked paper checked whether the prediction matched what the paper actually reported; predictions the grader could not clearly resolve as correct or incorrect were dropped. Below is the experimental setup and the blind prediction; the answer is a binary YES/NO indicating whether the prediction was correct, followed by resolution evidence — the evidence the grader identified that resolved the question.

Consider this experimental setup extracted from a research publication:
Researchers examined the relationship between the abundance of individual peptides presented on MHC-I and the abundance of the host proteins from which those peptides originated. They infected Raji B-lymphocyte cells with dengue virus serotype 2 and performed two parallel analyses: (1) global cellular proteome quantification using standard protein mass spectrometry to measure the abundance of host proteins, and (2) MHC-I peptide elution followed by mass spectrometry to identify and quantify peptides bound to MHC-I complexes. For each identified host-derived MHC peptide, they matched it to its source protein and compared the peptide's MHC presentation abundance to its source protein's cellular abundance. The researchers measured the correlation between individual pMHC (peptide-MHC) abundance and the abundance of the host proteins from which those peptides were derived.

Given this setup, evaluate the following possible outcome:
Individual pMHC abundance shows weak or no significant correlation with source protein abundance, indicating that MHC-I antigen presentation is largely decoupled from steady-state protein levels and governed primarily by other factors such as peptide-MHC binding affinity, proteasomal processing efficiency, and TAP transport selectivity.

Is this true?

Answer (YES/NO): YES